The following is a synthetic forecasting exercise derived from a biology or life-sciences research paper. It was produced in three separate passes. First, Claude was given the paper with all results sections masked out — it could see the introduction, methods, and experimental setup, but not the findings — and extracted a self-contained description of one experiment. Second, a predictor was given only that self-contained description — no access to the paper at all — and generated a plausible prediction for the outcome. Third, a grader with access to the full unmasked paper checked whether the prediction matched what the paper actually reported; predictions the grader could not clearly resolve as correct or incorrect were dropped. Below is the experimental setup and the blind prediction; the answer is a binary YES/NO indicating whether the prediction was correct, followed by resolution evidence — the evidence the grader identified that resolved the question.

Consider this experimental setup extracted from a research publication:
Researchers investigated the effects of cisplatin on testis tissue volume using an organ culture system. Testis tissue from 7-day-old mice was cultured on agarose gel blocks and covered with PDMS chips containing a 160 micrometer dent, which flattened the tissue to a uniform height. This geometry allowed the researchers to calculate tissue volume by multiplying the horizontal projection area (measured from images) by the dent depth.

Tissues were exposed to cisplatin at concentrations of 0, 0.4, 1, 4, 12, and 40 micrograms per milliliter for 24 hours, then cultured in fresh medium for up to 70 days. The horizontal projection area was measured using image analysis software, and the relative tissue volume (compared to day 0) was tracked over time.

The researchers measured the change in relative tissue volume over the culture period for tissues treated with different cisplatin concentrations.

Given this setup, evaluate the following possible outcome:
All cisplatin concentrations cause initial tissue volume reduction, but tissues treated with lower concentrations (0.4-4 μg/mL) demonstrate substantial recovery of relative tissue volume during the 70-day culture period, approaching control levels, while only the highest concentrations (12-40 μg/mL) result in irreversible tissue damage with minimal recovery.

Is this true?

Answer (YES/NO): NO